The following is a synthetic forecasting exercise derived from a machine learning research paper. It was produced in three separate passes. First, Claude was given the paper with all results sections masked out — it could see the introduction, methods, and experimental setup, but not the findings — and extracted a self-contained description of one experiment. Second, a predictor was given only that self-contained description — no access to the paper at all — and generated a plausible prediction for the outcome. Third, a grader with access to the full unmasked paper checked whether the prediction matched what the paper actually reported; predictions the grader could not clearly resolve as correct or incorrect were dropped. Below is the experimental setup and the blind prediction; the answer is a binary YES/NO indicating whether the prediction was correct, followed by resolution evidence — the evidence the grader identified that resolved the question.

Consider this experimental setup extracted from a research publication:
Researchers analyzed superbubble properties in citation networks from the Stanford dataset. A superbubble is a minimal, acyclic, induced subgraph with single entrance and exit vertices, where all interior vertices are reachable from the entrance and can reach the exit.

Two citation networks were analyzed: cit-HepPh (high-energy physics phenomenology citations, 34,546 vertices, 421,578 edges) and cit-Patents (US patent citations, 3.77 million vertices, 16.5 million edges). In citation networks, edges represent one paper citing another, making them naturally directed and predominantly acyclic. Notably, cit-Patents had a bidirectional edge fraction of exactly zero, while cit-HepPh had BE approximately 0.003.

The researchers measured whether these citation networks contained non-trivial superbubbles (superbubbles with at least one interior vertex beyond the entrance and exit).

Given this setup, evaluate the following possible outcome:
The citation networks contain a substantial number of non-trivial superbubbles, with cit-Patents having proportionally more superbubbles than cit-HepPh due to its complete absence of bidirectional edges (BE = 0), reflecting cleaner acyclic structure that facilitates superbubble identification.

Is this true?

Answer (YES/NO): NO